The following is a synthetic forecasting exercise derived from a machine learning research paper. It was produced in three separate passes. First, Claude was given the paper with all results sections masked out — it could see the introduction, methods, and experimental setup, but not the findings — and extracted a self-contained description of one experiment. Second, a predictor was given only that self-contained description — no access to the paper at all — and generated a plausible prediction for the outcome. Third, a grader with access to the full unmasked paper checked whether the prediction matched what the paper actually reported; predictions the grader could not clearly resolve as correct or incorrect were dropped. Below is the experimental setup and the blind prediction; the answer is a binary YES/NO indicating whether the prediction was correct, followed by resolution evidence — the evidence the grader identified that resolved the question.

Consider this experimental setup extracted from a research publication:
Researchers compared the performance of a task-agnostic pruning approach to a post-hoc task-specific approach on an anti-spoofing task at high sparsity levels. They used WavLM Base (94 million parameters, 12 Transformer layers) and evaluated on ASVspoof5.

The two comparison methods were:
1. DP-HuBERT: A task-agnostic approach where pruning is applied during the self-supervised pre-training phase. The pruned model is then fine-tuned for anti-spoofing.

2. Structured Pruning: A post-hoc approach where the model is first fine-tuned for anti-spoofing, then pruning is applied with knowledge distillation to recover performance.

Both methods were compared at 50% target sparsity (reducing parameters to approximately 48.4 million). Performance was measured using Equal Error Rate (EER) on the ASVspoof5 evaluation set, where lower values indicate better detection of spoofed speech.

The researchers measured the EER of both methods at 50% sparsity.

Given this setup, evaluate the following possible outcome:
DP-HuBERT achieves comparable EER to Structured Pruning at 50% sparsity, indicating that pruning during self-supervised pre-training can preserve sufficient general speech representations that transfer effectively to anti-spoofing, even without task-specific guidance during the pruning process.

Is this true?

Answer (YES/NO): NO